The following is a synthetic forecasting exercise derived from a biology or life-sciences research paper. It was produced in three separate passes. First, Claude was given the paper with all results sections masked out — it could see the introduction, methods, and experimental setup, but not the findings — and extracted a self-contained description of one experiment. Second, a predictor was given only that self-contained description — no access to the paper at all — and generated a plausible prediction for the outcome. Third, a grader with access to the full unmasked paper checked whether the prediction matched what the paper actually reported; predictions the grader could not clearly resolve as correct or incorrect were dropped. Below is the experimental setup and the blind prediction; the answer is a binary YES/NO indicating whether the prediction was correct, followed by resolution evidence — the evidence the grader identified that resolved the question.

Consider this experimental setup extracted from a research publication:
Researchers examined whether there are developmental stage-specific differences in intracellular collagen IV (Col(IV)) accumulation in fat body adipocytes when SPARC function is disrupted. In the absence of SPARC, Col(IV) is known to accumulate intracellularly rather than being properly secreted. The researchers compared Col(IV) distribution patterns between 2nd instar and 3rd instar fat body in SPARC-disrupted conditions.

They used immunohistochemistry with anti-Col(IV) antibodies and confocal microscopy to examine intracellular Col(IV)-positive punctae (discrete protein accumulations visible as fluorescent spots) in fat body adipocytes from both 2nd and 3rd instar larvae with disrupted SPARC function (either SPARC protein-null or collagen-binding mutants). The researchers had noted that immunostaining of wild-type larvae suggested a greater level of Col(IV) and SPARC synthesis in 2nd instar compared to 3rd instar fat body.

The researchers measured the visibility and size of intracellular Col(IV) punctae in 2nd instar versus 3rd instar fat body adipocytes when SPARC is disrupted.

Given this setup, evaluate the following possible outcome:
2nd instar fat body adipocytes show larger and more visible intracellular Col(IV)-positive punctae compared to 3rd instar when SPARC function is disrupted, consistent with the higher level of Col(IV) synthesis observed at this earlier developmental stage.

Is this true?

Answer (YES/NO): YES